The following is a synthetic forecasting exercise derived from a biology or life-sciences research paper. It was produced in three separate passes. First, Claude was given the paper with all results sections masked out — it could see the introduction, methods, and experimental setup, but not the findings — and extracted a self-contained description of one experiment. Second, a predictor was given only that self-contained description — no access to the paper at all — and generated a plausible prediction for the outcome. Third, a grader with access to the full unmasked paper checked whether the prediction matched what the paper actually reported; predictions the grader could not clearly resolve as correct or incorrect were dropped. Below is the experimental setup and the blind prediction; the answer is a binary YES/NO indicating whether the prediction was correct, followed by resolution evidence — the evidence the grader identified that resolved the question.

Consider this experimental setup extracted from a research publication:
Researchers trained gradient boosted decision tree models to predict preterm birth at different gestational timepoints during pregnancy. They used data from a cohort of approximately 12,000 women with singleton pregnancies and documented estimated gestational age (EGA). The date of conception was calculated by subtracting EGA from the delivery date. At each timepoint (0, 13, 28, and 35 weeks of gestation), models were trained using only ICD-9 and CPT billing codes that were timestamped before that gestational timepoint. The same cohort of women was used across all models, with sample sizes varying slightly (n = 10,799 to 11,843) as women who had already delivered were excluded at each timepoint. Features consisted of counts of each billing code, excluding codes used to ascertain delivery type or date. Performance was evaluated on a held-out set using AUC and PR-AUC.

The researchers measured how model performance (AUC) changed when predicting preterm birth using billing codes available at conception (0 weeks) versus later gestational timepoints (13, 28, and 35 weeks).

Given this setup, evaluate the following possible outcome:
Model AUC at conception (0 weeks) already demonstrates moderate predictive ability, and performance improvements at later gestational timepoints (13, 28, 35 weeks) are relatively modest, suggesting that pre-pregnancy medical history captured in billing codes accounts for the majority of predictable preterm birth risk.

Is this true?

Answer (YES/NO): NO